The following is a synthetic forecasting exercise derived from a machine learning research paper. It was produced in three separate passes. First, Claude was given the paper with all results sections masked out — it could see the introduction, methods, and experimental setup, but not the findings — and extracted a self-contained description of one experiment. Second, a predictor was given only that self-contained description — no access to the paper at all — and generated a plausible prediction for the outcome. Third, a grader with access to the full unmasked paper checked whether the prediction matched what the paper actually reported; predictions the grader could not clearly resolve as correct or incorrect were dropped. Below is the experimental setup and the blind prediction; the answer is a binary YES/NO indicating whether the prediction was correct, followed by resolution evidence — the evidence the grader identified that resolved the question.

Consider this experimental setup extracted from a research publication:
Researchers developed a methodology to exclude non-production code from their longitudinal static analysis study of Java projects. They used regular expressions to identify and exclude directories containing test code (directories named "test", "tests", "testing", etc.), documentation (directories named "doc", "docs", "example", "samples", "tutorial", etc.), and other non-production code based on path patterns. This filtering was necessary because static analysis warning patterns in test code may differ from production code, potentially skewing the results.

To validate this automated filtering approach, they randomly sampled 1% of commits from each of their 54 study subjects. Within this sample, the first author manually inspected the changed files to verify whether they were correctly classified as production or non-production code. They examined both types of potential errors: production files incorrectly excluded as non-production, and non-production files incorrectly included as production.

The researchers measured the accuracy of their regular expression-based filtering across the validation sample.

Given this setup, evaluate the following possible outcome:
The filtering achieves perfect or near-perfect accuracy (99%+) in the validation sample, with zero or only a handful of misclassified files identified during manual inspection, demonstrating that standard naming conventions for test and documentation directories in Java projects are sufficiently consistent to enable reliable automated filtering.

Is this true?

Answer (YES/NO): YES